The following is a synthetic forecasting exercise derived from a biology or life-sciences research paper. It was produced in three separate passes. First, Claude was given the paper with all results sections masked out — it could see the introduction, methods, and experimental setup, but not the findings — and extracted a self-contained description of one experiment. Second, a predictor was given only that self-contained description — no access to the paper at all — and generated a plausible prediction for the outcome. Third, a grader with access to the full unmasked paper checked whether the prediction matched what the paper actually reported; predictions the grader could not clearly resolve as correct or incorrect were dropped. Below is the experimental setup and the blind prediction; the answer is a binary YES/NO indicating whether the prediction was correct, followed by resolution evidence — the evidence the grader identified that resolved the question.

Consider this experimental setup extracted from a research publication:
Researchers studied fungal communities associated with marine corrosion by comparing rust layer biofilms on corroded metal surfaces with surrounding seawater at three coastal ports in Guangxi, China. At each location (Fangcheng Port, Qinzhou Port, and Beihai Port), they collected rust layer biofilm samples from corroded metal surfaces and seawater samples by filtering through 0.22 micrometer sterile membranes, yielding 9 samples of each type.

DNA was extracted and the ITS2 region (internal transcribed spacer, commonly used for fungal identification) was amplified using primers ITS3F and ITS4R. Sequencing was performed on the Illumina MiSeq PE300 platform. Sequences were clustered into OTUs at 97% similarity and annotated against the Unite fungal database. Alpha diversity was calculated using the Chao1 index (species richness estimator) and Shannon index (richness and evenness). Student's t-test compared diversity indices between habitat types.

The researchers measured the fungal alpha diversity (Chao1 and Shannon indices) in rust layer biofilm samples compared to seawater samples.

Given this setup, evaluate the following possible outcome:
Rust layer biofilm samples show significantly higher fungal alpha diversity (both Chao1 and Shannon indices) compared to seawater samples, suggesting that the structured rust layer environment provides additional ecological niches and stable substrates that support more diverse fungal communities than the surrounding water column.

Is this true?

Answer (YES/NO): NO